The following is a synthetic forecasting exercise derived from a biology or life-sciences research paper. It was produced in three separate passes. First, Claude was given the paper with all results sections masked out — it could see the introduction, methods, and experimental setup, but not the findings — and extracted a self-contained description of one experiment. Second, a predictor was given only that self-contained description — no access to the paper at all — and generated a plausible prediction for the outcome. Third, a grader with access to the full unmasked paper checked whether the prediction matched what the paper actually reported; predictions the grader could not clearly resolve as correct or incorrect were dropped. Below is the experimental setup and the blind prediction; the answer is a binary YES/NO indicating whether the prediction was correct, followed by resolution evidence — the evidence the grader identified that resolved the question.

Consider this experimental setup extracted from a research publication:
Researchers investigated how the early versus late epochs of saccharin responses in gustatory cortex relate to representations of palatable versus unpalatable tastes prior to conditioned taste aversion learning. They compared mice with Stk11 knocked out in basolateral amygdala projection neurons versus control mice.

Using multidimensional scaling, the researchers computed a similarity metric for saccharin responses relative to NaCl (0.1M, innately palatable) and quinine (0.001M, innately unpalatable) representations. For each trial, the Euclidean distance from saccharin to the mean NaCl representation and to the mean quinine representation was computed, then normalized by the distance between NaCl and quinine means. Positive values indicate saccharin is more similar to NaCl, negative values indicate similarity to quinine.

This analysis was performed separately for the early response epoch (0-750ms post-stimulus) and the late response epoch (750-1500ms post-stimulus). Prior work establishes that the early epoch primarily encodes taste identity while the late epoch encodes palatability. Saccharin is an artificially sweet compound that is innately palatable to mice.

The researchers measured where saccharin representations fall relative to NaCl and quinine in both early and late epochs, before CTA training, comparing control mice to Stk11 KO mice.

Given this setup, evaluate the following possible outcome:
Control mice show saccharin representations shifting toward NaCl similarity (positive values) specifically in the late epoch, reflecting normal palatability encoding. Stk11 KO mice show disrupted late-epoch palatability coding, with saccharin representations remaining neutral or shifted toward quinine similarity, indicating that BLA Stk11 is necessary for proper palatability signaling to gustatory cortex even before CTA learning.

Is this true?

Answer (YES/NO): NO